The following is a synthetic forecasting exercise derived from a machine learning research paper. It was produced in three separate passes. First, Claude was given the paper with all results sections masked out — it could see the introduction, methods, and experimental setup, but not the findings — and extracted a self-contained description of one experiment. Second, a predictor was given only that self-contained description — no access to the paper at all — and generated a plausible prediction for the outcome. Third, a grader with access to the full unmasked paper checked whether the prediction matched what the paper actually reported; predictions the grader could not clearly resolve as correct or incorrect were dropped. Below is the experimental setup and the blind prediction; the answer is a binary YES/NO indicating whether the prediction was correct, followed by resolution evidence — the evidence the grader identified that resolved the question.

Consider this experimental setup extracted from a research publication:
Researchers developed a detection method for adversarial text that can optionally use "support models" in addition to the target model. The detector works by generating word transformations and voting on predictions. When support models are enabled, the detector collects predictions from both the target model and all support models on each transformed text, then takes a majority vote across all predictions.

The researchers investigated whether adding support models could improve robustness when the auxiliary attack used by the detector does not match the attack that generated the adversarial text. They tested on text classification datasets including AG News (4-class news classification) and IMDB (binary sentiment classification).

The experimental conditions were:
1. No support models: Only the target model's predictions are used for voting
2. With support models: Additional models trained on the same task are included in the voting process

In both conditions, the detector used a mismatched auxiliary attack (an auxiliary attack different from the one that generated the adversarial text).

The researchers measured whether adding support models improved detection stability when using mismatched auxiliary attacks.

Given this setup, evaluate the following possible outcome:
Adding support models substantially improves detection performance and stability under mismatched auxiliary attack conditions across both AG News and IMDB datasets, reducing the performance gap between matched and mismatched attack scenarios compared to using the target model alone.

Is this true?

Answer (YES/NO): NO